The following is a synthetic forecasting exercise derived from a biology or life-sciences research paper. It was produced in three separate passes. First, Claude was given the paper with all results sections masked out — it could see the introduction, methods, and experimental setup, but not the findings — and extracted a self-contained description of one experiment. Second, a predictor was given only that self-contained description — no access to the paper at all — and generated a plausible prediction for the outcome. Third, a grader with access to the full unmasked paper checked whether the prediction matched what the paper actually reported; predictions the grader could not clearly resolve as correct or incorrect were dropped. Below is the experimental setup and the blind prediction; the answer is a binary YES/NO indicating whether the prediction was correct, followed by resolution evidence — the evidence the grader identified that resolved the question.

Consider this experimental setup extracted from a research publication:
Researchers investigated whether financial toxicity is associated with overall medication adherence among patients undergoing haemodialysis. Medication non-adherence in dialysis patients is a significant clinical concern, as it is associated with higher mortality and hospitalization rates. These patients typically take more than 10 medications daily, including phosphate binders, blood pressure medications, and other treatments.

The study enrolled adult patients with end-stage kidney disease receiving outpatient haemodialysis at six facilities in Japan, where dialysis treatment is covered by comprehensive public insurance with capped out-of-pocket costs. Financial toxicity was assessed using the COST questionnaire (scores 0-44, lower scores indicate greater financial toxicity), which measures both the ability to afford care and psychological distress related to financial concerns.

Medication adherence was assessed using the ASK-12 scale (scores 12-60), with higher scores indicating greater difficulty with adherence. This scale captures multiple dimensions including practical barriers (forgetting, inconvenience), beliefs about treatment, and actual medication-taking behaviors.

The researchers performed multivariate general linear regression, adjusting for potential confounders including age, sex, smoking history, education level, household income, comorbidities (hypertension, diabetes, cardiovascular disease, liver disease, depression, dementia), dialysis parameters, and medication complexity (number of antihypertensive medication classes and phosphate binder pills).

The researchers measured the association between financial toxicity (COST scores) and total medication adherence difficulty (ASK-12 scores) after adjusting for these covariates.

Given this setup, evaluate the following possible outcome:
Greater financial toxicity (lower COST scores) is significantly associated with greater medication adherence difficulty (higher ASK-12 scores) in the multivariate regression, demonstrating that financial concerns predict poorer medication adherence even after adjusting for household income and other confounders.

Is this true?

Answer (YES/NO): YES